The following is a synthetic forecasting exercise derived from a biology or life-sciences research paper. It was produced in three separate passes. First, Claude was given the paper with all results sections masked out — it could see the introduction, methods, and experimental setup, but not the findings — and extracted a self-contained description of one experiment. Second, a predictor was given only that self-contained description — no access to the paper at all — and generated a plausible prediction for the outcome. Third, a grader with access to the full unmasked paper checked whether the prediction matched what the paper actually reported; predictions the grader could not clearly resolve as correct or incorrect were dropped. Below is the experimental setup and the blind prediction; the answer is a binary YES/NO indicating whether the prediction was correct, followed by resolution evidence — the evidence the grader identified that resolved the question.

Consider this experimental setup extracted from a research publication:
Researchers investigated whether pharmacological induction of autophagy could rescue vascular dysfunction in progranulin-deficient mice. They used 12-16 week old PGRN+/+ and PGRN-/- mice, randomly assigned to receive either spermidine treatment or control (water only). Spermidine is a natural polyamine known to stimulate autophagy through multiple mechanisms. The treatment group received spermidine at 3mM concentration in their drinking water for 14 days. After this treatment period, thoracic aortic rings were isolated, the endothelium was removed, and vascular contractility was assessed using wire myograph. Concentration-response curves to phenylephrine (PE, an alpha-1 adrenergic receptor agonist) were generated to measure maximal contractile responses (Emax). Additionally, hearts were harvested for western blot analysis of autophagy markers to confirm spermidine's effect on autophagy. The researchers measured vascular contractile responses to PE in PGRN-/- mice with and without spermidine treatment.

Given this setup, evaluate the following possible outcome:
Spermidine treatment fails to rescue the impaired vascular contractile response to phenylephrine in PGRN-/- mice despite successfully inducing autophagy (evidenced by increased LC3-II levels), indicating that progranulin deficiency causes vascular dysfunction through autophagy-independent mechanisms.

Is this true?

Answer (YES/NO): NO